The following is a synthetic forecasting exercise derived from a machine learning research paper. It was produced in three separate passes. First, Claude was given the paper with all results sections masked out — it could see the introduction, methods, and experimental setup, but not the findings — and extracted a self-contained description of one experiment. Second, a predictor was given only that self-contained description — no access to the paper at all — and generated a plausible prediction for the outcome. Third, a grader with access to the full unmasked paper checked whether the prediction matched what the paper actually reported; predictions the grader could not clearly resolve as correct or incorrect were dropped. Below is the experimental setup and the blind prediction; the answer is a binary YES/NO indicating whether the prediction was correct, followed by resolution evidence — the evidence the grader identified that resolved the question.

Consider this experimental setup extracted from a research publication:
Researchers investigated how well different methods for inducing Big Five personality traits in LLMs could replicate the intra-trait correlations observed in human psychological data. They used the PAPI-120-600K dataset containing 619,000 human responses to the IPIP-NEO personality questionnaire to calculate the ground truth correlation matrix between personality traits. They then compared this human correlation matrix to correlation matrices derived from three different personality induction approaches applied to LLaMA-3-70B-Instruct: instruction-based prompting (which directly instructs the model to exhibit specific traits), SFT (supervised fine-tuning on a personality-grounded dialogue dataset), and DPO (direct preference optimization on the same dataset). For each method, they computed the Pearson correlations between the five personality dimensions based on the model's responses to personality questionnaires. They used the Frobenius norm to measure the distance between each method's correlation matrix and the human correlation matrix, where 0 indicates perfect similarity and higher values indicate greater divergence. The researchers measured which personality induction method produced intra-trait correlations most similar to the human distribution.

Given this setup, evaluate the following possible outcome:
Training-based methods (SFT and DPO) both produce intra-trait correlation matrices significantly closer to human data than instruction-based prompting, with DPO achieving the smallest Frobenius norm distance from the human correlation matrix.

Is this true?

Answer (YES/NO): NO